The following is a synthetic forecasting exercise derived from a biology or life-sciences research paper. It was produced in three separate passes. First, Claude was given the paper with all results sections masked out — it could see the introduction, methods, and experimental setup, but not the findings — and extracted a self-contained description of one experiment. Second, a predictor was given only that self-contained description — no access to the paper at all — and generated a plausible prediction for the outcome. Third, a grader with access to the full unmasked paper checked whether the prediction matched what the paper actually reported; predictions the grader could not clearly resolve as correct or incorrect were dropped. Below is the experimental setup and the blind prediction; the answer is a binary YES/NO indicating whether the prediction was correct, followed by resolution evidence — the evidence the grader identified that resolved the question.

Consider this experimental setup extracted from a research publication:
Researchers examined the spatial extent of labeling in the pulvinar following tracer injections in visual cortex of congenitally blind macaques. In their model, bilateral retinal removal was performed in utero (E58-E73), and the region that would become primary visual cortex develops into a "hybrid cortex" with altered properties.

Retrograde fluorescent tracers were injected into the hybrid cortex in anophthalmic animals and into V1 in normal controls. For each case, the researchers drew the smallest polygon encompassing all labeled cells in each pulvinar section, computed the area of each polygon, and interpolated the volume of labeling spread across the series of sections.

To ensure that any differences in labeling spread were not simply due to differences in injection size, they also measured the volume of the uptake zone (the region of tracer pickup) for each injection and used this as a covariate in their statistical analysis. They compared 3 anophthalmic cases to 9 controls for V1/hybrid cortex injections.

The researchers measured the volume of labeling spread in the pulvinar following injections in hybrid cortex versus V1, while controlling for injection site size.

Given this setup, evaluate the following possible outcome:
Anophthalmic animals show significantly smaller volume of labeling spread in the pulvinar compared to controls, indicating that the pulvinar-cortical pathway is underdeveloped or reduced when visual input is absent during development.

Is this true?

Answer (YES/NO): NO